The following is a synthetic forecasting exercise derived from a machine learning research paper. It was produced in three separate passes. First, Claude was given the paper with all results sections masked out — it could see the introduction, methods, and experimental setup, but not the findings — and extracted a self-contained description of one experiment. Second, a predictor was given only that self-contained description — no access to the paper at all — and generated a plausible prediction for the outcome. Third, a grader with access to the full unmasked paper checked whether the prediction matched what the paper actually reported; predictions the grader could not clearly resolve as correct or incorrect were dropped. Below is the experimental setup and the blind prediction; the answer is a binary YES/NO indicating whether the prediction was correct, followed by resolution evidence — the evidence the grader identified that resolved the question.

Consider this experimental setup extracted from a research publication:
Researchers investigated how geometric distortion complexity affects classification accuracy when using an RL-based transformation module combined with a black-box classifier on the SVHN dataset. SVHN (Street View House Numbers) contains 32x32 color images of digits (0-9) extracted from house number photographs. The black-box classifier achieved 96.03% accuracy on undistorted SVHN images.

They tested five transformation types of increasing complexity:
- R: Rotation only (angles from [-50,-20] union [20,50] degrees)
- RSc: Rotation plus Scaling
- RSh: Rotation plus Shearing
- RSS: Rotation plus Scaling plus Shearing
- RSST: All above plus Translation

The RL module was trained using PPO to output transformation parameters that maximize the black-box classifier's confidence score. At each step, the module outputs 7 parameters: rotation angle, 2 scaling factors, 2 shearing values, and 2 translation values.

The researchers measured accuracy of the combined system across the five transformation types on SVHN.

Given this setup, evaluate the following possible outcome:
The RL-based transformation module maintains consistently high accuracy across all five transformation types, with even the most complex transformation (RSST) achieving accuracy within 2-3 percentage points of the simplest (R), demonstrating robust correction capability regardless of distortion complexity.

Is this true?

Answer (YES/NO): NO